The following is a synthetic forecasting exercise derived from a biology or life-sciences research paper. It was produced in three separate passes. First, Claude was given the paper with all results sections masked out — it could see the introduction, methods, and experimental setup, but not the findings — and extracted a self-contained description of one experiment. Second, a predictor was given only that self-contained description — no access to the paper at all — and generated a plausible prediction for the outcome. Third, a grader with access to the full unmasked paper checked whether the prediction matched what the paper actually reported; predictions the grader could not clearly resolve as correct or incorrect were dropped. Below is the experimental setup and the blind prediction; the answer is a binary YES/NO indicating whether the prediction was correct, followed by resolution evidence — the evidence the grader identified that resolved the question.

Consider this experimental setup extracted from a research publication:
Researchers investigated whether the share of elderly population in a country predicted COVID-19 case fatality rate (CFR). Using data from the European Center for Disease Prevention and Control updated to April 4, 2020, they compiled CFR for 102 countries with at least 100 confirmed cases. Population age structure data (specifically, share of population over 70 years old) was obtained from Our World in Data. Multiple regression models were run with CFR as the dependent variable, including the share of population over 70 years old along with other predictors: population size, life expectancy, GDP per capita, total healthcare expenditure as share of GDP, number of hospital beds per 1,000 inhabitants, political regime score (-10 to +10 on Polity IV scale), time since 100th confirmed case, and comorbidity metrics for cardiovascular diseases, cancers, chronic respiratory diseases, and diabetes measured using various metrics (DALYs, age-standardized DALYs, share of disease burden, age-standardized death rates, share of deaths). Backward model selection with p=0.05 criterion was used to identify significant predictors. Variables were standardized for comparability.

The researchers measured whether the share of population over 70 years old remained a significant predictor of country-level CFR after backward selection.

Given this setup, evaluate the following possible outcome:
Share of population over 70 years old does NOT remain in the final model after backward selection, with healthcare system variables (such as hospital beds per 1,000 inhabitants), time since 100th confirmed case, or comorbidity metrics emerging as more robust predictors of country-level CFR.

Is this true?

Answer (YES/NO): NO